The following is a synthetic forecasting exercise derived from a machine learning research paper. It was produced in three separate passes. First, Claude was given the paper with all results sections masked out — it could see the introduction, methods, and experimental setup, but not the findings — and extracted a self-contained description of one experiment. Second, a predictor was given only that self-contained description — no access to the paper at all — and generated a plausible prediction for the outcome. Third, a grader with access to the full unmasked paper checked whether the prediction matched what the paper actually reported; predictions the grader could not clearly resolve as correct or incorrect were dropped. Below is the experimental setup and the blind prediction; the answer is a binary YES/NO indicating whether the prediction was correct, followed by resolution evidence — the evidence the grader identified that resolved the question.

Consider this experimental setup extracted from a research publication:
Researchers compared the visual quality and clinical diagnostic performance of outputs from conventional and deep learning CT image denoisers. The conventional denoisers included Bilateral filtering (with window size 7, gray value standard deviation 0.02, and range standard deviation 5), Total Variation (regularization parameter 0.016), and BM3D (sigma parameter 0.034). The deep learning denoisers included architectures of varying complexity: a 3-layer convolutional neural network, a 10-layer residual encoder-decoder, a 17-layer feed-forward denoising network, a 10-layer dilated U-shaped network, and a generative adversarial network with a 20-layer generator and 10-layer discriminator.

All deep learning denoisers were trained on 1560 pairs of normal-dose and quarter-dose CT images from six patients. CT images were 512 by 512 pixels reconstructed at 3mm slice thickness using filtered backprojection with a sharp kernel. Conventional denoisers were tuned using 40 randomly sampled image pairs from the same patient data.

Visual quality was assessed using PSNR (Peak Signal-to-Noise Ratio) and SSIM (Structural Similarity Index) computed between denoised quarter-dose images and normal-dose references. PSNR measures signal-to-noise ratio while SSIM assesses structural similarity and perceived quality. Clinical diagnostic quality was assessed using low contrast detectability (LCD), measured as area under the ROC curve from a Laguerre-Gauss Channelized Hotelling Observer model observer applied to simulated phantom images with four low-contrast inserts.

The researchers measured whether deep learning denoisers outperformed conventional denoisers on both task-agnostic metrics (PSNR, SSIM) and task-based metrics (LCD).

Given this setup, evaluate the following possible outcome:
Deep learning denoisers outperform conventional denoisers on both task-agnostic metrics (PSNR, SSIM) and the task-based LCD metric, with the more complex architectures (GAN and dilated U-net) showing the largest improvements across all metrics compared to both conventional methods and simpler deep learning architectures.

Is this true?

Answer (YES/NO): NO